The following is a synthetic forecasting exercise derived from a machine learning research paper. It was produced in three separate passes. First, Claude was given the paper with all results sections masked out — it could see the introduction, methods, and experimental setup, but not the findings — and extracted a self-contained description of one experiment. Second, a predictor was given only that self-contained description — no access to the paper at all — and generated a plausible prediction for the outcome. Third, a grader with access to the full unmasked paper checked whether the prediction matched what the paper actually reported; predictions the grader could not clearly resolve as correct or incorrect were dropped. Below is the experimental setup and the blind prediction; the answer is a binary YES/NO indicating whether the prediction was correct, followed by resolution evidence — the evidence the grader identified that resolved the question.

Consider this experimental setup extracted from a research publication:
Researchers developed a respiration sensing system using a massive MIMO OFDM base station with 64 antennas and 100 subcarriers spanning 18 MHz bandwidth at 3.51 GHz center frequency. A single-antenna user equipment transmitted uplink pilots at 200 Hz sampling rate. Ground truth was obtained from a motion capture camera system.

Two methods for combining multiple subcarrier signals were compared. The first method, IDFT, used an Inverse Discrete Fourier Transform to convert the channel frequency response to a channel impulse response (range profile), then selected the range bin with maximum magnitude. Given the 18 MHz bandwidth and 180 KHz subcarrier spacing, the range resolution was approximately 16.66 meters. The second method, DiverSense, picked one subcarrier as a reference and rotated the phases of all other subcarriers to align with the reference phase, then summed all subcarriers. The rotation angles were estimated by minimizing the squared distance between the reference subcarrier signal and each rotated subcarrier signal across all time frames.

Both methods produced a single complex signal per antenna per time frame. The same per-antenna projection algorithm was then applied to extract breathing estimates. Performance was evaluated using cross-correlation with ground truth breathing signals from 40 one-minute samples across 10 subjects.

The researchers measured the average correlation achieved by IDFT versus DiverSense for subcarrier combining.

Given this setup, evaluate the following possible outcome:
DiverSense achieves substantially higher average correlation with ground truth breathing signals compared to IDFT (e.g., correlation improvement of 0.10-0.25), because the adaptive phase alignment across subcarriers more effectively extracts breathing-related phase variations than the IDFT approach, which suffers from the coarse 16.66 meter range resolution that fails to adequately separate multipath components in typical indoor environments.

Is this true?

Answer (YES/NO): NO